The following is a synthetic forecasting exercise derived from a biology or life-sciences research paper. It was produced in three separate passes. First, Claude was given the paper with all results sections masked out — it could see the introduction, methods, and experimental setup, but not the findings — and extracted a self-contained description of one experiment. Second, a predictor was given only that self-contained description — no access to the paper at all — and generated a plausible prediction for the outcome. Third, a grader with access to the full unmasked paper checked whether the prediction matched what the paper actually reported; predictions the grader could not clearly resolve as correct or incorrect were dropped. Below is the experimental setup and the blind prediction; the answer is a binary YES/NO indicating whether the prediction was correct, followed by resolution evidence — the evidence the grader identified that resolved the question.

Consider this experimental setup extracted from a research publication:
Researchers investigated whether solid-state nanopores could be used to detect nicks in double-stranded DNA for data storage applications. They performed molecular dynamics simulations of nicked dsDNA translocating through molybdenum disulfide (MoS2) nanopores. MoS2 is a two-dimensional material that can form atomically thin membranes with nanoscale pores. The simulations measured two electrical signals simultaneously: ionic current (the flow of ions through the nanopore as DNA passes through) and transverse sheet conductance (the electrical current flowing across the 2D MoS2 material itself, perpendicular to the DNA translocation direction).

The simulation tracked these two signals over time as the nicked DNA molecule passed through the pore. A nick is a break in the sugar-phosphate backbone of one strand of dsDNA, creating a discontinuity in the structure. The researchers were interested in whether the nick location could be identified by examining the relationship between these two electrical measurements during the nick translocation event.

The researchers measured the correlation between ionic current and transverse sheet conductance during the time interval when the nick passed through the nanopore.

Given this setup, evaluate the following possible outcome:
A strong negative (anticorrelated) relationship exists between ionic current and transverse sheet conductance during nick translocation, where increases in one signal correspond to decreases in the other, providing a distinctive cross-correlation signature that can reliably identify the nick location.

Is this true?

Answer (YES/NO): YES